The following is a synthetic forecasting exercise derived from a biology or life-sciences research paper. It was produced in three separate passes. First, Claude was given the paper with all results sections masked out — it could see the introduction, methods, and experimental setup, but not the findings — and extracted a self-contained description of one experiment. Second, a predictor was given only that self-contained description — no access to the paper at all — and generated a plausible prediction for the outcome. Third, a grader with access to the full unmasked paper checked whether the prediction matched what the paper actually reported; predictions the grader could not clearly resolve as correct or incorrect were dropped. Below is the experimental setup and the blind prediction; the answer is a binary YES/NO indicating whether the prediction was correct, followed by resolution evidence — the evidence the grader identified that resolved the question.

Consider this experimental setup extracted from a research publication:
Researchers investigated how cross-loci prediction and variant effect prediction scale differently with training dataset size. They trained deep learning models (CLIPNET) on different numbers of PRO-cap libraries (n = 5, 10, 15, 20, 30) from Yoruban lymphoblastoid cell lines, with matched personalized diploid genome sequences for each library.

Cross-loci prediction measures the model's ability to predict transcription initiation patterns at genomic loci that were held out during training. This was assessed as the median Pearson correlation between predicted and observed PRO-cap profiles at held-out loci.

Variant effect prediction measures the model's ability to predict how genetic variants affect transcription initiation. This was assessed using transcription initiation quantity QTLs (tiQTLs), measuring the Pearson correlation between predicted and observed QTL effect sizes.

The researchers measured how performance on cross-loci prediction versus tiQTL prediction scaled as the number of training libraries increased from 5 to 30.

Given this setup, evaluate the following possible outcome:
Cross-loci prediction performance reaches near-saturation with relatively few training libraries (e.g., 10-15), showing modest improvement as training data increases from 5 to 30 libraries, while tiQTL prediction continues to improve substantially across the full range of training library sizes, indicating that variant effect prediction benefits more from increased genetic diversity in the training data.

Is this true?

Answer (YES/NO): YES